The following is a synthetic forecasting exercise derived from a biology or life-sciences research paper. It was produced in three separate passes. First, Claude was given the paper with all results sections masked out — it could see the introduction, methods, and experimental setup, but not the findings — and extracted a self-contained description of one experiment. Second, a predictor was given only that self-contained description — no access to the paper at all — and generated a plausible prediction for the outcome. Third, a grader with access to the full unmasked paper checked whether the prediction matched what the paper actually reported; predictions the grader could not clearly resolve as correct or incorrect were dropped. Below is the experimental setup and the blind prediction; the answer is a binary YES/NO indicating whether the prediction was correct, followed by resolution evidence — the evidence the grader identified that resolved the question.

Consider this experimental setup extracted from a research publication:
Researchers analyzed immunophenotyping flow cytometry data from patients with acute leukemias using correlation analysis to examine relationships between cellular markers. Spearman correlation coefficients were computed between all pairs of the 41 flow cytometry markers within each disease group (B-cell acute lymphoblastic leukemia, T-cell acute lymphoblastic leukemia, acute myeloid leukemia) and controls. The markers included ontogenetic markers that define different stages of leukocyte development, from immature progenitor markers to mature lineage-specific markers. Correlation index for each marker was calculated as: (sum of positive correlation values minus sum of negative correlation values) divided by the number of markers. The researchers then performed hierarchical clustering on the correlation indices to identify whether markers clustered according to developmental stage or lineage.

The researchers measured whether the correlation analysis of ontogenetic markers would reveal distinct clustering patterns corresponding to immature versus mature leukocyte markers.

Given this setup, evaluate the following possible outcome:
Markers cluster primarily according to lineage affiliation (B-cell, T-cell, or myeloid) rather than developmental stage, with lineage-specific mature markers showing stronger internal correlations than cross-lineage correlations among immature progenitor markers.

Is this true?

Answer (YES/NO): NO